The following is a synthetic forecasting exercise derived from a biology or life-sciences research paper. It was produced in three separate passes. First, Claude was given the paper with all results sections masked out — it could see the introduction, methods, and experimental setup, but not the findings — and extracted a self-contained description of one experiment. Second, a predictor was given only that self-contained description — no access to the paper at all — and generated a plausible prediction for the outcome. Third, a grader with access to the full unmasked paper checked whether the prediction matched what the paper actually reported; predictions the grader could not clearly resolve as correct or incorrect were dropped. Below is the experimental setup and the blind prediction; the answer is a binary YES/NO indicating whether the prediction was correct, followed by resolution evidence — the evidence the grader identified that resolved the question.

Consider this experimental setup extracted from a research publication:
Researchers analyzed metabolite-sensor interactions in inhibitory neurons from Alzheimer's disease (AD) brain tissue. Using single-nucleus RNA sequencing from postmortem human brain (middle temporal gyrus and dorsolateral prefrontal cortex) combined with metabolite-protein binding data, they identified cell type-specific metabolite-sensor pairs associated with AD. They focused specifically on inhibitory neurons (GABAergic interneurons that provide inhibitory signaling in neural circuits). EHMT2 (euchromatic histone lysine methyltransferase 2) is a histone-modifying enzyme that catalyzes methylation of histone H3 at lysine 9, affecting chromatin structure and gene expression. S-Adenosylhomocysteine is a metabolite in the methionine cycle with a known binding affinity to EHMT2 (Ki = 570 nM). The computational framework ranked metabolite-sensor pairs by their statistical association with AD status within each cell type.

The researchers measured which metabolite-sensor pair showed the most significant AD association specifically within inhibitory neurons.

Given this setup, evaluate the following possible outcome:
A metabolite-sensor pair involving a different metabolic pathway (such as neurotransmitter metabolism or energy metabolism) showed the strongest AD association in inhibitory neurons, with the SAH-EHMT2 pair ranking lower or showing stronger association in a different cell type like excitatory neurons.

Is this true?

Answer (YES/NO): NO